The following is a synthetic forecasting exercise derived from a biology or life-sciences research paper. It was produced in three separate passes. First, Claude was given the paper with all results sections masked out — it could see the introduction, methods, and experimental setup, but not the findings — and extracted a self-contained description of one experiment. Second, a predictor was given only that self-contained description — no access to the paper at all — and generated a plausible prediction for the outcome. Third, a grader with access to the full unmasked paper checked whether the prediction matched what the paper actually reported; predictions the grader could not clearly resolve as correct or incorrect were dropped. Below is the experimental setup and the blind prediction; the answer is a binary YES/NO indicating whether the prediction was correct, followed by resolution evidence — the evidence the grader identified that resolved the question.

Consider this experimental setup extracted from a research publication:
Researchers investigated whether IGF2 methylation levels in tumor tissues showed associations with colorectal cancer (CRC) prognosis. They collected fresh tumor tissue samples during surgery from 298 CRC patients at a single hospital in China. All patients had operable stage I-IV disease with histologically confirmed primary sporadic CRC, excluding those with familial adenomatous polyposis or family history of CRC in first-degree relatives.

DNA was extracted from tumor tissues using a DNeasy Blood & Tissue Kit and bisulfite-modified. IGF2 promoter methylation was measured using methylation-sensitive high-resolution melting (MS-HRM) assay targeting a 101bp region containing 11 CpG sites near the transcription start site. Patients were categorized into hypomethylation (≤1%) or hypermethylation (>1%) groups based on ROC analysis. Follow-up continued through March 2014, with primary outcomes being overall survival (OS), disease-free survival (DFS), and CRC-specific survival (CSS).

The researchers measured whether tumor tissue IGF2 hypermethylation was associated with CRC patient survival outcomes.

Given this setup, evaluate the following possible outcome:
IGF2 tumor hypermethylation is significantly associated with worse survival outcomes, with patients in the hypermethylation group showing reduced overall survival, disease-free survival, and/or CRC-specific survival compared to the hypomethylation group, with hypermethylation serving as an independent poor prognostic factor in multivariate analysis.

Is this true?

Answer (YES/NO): NO